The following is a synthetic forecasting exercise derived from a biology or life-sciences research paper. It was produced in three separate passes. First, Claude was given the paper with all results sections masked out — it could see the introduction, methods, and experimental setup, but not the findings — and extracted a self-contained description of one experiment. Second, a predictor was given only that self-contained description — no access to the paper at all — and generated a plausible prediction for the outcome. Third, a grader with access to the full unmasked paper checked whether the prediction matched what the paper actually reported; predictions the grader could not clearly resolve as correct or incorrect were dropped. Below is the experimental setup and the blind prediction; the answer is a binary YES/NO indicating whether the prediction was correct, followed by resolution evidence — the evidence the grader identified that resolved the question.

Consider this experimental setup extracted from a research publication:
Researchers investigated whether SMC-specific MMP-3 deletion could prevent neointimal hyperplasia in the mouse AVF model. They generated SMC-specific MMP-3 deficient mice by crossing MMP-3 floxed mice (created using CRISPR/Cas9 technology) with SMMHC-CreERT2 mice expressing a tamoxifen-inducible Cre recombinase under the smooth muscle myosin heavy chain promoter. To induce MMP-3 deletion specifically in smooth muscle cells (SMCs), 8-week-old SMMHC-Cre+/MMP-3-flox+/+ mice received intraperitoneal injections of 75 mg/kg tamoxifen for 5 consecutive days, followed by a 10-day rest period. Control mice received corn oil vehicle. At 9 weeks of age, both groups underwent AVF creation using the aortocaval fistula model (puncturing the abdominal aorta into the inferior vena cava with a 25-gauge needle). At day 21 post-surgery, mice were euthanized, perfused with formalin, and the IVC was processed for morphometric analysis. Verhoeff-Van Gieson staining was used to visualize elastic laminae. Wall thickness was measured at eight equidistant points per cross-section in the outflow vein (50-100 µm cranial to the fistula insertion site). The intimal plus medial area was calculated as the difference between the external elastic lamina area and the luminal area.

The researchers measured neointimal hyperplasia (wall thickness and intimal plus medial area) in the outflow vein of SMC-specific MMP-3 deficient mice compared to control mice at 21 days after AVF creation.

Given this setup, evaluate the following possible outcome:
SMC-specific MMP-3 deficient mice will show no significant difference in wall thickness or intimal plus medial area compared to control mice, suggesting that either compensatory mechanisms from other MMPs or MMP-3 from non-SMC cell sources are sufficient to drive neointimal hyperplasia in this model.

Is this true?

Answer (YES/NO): NO